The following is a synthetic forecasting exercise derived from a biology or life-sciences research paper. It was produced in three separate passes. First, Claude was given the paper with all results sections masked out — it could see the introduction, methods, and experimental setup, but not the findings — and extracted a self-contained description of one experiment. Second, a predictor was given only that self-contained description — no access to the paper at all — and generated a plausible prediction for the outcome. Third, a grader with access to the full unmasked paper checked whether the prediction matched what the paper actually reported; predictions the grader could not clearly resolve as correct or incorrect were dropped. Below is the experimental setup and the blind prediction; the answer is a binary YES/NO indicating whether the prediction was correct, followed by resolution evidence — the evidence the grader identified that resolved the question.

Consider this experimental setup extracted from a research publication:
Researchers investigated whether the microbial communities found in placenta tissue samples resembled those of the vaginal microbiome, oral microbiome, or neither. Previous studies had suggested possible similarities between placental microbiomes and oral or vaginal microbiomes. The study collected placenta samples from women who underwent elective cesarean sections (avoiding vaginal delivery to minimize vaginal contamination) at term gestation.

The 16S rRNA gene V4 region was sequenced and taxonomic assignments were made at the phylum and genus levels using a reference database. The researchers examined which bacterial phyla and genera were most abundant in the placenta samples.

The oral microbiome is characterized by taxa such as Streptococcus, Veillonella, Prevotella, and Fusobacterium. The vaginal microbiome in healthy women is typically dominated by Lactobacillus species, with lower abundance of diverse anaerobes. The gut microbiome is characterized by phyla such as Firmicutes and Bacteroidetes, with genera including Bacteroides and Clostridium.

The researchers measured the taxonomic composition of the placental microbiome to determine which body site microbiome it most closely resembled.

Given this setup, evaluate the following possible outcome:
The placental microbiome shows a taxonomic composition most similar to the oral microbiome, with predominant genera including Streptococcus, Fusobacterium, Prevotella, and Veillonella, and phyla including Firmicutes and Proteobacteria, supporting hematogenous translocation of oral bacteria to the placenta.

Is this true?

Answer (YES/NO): NO